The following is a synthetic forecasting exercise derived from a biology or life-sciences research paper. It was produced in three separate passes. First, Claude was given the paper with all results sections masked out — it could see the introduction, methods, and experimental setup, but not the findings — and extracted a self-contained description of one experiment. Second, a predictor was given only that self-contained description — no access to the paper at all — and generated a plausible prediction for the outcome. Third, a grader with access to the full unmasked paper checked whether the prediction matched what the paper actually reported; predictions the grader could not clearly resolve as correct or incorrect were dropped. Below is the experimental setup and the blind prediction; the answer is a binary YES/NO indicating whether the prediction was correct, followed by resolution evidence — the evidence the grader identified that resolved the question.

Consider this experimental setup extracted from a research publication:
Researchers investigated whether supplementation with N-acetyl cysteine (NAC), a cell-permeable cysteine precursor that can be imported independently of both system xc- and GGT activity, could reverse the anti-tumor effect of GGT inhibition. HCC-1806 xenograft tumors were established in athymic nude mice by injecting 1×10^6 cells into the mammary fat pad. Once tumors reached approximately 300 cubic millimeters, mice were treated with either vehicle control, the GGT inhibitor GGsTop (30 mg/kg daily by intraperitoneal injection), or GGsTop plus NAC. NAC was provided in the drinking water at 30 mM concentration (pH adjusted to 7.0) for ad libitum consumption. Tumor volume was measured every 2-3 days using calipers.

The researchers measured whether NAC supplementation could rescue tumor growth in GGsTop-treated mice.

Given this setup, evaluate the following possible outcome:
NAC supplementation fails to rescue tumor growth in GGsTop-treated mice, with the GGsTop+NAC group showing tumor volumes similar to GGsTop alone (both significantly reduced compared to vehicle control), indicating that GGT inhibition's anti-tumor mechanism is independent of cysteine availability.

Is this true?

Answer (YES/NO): NO